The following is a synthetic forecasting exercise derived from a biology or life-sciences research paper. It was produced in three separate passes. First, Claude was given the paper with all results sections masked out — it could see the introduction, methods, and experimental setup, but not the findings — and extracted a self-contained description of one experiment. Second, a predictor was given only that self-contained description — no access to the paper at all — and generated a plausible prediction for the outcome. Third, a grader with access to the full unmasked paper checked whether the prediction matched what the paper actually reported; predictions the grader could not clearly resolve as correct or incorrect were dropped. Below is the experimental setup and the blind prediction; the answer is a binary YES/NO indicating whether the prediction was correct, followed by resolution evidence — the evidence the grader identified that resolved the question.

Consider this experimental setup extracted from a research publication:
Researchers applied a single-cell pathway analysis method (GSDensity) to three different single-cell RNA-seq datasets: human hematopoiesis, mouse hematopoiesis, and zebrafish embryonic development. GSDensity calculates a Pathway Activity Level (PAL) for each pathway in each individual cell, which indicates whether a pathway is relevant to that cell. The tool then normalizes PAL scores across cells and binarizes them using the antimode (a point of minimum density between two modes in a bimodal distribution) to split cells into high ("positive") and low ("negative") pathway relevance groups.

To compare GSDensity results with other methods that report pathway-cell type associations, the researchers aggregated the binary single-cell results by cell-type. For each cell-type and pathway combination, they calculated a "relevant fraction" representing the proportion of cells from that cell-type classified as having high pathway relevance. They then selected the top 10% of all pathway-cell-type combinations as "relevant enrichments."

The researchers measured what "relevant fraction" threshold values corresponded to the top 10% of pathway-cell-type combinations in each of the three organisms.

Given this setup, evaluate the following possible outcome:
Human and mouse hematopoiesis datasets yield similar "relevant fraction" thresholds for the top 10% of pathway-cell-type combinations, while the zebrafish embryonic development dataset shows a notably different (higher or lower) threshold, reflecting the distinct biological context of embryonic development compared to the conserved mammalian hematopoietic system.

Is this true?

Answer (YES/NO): NO